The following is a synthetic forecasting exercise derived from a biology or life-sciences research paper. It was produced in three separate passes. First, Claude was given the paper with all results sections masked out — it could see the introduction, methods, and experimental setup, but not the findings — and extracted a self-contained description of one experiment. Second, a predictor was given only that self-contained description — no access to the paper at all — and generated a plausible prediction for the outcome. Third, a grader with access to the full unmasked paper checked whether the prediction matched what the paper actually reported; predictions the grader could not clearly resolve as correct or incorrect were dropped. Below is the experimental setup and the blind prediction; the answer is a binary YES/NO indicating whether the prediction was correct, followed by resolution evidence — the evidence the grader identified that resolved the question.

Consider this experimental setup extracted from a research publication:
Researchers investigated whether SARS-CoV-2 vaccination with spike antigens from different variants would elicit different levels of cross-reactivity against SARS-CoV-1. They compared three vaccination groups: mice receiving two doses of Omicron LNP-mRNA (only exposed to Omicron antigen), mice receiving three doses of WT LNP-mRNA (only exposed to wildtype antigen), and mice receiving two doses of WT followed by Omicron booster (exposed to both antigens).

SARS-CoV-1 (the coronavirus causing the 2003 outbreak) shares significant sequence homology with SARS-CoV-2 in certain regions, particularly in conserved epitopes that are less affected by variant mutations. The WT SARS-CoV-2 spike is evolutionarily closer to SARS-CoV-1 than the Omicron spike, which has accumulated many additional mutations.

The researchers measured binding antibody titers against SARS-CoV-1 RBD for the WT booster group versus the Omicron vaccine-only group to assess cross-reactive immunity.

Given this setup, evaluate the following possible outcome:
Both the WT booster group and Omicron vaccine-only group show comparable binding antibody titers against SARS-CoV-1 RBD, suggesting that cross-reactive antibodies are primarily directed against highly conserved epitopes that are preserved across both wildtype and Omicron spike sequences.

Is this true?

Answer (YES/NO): NO